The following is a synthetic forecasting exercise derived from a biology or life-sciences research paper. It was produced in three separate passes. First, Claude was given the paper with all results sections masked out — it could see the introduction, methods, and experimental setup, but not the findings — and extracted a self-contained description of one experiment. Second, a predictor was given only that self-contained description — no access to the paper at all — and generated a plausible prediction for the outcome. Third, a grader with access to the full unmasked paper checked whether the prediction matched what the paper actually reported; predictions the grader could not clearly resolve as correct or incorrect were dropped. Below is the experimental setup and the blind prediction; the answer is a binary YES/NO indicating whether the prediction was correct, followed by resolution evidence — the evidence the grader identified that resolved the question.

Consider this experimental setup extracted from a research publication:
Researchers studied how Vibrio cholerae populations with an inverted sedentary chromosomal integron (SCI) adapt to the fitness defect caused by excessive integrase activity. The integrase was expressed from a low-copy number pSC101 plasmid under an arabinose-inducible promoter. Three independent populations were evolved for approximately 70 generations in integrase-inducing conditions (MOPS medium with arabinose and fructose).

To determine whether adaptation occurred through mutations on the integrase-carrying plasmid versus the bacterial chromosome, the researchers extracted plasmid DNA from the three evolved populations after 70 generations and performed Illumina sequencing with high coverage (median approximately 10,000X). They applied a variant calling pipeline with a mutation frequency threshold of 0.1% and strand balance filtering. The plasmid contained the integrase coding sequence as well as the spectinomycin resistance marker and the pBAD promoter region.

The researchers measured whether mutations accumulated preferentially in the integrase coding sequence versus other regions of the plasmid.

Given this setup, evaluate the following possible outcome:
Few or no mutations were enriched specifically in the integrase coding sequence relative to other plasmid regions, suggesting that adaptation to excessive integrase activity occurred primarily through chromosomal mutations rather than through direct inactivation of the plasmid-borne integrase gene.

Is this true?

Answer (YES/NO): NO